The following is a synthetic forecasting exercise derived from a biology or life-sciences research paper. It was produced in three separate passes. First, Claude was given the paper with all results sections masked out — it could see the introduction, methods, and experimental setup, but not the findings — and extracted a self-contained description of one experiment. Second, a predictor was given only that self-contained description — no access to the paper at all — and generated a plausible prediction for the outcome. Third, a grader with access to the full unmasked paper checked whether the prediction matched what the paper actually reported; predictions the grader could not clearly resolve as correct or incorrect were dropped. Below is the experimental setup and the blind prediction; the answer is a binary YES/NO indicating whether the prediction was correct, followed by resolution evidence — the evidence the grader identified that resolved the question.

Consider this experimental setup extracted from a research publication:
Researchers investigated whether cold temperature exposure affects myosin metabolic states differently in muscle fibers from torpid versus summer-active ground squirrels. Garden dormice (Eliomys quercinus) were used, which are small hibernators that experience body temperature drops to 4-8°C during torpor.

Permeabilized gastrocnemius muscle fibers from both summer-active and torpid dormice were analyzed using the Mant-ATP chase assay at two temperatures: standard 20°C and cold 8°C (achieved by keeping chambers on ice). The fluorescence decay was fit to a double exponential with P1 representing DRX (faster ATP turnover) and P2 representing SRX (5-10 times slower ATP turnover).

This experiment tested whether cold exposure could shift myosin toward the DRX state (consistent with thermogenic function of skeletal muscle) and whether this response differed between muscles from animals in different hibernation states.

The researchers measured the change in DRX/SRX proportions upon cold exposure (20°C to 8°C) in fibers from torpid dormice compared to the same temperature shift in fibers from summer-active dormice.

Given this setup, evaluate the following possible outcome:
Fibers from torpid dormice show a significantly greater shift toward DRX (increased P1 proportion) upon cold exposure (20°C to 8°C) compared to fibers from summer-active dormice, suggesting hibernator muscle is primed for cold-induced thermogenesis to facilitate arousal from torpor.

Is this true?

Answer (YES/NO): NO